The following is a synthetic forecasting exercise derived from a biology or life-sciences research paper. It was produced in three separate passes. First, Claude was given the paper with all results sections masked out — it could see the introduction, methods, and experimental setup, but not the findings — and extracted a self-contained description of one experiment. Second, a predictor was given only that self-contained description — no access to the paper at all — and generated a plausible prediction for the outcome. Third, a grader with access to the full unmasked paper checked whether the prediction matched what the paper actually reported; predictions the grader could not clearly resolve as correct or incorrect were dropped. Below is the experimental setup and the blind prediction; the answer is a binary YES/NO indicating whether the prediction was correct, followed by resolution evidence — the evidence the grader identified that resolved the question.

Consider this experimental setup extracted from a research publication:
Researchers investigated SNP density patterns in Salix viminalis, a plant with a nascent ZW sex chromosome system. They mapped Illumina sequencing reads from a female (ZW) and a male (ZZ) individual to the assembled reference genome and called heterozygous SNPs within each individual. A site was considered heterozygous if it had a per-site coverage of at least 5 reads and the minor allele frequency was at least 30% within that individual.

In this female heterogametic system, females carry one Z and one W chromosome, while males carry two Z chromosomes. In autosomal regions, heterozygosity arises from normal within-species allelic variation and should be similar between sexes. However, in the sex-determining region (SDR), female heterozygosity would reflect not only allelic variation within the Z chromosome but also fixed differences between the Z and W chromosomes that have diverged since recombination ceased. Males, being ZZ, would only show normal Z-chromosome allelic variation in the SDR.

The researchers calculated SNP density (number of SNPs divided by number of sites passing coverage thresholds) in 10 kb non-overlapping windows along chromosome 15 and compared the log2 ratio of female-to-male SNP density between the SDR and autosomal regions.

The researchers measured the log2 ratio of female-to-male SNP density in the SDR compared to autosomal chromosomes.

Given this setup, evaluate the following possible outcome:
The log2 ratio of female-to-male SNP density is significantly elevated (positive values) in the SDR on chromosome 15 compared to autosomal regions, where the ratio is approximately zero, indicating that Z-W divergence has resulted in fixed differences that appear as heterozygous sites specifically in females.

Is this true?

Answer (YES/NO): YES